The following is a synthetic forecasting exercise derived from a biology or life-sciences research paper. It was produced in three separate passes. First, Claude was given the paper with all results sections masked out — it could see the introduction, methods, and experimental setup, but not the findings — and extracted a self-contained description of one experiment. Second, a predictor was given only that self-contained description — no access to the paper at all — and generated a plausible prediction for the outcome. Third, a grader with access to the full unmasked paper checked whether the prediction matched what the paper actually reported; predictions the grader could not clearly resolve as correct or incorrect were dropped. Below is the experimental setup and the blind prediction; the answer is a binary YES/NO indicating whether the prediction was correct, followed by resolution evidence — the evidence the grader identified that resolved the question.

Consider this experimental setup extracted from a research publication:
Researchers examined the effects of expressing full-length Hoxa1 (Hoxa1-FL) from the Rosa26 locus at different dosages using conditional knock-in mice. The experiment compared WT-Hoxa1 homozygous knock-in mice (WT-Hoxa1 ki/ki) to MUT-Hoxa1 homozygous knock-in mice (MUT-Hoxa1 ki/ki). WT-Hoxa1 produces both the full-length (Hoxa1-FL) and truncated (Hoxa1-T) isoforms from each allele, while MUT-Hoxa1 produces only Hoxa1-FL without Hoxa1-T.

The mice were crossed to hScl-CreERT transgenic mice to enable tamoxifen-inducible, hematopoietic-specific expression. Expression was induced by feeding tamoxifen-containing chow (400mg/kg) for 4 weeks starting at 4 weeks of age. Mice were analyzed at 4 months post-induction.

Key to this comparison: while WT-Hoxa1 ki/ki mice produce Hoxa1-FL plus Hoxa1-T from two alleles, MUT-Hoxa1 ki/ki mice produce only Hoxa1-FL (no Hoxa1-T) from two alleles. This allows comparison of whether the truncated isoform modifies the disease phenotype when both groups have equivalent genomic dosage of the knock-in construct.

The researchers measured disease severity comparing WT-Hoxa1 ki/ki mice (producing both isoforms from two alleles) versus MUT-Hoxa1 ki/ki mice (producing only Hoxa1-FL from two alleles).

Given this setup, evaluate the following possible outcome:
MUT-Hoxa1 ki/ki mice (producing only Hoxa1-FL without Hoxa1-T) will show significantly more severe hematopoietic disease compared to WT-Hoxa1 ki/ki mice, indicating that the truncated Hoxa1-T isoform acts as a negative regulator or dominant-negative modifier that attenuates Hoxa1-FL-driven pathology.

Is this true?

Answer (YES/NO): YES